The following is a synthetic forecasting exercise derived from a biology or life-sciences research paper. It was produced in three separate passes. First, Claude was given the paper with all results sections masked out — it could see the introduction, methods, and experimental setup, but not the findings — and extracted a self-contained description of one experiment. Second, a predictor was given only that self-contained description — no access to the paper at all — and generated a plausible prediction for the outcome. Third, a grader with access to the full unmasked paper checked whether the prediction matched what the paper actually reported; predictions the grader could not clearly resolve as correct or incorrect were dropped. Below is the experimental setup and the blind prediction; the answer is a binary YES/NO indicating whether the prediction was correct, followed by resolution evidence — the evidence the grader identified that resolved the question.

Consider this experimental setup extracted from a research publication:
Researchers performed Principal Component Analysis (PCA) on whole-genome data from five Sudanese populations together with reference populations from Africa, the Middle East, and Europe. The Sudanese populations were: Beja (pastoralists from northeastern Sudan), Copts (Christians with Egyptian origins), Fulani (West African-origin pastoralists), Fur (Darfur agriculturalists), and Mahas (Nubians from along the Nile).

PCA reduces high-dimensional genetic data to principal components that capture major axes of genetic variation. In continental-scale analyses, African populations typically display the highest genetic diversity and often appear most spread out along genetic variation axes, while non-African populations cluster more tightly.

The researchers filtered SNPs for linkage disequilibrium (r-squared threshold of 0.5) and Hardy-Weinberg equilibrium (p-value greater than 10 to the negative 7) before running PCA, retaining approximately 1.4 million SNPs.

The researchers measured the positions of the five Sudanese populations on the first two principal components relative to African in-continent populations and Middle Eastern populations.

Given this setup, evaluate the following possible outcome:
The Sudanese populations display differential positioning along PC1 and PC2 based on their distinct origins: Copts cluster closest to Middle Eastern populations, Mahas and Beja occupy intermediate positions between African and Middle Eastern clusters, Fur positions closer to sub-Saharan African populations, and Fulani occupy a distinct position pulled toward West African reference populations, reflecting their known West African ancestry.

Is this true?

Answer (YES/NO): YES